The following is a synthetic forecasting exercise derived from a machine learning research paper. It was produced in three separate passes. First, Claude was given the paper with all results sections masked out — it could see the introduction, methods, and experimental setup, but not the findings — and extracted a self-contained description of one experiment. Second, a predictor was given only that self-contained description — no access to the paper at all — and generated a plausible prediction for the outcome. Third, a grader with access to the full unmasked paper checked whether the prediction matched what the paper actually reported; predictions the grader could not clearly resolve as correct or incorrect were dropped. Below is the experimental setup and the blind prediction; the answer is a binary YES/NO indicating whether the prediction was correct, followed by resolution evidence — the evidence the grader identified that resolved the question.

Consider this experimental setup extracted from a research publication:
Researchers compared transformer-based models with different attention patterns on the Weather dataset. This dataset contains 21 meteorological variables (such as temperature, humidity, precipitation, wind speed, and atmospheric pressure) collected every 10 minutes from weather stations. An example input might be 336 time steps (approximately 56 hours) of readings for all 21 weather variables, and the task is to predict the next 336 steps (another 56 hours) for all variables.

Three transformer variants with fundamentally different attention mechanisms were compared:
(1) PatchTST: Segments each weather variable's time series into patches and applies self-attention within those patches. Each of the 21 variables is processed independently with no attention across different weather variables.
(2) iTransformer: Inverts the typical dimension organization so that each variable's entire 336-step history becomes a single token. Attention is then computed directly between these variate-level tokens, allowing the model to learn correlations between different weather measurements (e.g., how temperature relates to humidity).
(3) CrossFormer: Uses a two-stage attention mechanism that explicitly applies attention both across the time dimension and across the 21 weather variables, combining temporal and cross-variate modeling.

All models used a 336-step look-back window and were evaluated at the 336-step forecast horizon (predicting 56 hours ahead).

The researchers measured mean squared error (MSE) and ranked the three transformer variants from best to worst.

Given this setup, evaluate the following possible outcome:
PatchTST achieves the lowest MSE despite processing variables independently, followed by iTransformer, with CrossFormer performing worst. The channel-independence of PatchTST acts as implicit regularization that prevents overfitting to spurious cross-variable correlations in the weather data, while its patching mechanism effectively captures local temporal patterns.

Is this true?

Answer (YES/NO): NO